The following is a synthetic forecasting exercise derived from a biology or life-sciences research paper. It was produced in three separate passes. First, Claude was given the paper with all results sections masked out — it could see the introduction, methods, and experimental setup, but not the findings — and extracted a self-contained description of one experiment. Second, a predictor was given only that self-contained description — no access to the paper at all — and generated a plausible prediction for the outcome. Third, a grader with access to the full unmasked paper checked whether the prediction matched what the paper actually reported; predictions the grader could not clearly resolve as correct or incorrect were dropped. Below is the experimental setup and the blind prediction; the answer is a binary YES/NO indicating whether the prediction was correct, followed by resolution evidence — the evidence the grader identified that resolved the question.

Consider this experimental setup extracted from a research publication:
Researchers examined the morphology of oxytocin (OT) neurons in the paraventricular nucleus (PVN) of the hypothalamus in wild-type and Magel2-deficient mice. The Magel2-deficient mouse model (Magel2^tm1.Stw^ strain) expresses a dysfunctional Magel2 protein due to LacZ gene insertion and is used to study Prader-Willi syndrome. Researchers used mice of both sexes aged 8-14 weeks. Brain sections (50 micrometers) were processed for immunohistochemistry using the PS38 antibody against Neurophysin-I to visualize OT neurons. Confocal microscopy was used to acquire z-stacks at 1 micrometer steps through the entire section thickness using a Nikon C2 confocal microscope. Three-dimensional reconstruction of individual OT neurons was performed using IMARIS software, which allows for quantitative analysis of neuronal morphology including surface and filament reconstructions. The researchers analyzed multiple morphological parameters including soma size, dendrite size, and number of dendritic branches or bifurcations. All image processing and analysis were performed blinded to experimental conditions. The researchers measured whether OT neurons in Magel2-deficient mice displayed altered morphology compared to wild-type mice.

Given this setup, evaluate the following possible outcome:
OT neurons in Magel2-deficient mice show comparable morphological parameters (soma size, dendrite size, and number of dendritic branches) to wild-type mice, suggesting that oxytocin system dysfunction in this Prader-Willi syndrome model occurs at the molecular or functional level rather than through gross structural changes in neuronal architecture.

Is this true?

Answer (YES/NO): YES